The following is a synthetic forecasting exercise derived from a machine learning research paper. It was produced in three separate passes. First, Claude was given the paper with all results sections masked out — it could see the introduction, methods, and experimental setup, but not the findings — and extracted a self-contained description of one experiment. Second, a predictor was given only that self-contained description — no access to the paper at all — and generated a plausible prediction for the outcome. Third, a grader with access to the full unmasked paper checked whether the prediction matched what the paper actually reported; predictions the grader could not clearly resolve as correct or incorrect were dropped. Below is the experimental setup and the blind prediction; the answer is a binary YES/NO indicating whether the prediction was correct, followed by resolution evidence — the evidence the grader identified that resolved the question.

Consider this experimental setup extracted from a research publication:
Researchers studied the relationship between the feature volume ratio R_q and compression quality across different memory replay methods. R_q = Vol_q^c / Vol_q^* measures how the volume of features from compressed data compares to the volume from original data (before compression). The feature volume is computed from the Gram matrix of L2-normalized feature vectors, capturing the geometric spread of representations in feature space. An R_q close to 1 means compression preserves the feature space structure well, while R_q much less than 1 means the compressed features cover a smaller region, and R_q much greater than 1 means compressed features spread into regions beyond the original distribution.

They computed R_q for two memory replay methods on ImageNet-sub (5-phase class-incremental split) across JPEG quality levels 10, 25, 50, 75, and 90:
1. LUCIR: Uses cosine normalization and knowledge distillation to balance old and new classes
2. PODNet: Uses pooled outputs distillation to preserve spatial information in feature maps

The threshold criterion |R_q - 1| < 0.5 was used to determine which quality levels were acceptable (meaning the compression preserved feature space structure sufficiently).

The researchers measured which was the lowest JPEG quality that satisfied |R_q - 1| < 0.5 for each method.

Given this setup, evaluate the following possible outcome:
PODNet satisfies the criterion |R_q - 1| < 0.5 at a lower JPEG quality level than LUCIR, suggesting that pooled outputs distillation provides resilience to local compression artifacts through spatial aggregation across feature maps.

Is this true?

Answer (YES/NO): NO